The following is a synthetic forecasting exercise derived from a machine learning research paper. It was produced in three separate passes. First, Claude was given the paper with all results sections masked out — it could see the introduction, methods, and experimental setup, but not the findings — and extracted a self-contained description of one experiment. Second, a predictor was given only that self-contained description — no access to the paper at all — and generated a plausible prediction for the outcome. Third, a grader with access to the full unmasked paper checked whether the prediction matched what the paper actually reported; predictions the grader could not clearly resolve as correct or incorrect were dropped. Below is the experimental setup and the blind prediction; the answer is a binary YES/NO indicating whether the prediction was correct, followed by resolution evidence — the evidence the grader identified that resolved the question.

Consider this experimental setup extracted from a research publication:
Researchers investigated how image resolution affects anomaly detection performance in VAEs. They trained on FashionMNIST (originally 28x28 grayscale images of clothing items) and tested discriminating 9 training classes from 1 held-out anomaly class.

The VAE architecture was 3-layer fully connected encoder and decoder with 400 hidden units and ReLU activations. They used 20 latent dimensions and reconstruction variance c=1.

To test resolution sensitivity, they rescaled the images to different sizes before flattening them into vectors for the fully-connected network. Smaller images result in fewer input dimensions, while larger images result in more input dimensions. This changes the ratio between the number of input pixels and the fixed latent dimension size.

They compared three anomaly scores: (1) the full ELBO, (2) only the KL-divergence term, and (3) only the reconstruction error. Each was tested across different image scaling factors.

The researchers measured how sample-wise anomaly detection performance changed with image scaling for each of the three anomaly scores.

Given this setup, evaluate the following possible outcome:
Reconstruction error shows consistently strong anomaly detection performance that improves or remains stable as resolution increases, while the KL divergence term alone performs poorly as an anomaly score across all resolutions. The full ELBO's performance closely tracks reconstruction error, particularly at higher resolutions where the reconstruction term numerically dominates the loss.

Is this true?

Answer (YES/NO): NO